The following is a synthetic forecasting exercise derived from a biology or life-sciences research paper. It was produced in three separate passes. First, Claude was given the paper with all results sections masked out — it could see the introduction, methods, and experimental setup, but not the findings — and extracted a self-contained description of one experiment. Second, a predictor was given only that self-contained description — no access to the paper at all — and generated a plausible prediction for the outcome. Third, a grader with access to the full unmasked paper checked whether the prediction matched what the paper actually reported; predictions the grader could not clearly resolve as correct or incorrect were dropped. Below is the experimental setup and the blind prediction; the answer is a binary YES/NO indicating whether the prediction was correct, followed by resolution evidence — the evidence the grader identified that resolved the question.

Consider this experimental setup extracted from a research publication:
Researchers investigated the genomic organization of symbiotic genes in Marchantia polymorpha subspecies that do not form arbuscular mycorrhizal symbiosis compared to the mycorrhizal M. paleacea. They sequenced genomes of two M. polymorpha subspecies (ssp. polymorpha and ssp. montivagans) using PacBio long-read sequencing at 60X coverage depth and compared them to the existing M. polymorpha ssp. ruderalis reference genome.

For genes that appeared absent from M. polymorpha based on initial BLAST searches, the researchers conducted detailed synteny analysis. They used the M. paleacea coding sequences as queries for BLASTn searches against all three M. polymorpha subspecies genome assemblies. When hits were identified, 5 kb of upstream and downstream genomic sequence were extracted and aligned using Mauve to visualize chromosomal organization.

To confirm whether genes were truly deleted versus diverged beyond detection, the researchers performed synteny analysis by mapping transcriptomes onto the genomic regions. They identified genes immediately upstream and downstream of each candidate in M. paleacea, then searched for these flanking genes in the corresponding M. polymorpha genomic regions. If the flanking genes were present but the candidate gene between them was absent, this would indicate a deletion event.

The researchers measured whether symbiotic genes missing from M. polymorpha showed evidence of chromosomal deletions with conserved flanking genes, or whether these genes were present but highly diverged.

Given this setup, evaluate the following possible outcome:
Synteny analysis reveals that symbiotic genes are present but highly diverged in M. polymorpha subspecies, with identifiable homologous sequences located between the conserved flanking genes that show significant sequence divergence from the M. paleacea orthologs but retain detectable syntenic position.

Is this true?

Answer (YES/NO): NO